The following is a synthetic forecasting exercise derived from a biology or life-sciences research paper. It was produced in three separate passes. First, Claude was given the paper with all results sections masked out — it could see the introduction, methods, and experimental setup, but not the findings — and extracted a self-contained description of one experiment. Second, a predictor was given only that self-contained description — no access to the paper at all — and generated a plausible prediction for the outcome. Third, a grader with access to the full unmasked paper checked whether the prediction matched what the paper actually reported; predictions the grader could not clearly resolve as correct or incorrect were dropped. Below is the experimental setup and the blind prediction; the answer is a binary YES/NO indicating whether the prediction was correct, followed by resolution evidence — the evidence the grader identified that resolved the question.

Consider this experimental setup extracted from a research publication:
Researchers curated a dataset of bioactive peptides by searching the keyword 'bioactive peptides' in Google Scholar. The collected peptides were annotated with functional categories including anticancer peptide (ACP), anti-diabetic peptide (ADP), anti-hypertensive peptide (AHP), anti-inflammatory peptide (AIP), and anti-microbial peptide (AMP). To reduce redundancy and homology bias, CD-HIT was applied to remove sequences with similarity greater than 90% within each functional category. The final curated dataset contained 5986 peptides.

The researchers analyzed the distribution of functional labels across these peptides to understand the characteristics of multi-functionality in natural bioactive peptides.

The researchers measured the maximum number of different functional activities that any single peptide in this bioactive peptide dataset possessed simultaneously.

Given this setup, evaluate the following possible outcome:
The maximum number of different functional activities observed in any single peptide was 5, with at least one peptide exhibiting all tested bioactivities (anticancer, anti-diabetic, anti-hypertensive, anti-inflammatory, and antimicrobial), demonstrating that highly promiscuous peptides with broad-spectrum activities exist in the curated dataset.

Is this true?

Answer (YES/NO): NO